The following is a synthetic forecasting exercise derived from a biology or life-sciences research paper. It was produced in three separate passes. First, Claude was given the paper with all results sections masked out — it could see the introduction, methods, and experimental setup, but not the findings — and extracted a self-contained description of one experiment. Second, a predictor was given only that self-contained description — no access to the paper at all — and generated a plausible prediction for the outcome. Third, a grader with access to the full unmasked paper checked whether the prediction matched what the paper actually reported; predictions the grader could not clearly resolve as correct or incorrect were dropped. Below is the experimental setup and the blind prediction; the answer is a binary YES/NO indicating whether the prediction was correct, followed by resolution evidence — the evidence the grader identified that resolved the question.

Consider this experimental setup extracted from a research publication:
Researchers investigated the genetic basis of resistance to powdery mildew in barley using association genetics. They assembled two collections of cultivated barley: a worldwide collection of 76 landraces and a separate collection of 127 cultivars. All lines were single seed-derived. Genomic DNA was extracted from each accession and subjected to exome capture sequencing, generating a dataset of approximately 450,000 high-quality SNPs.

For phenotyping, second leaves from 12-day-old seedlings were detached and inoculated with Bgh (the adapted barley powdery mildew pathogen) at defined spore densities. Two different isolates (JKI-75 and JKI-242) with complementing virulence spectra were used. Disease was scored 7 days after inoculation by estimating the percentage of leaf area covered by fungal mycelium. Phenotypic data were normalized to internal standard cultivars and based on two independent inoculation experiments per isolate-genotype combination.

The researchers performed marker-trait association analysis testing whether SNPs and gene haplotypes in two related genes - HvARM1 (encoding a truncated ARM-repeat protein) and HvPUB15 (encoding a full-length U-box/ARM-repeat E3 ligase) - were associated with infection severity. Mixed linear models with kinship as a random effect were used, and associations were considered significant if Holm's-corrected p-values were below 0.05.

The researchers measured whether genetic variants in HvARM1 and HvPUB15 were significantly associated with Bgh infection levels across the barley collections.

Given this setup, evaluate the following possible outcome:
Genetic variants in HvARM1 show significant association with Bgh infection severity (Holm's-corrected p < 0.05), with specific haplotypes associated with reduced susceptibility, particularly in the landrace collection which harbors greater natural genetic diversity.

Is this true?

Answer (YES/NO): YES